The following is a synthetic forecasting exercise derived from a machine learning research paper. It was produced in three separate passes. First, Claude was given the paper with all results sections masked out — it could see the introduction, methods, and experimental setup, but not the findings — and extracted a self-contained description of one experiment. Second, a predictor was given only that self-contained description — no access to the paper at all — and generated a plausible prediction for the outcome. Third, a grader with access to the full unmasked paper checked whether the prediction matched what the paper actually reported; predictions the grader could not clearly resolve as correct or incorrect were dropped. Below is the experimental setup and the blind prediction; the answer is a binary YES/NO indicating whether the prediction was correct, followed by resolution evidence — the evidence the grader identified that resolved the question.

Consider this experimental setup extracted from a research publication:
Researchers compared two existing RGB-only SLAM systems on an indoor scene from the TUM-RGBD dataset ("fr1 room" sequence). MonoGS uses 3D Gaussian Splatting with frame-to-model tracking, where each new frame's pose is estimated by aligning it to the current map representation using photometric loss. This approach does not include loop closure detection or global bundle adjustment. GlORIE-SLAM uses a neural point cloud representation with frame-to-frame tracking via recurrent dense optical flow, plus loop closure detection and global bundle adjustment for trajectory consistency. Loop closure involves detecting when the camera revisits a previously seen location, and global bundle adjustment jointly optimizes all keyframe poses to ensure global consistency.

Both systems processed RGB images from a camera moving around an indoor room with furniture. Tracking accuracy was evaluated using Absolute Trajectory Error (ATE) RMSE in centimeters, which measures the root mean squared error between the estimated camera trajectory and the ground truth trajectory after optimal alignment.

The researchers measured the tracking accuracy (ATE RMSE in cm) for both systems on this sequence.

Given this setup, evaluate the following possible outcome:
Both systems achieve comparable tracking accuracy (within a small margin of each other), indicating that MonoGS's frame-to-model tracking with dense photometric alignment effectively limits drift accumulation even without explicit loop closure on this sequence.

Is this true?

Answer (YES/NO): NO